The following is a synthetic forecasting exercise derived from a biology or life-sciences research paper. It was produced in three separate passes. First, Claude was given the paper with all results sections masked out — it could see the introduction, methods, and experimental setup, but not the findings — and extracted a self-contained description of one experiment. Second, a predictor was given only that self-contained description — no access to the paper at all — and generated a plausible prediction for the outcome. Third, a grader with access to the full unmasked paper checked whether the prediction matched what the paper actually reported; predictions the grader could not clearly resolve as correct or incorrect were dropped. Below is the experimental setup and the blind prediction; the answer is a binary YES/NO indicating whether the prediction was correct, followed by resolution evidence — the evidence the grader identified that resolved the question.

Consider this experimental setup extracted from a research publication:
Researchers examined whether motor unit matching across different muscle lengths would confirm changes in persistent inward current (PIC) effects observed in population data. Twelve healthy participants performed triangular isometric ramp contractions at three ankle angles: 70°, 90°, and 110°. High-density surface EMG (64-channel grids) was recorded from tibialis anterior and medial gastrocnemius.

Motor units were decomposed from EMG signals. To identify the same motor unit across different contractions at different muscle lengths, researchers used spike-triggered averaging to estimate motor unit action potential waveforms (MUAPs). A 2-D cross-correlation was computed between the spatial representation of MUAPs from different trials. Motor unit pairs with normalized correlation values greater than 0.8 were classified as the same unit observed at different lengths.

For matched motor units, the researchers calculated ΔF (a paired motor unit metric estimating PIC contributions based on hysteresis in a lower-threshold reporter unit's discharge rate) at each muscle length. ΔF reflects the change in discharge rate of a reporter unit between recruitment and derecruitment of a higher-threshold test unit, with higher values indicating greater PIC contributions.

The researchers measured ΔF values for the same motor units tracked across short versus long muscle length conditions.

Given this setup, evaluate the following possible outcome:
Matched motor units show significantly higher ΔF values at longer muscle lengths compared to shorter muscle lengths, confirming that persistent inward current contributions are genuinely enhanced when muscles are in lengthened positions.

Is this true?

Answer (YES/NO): NO